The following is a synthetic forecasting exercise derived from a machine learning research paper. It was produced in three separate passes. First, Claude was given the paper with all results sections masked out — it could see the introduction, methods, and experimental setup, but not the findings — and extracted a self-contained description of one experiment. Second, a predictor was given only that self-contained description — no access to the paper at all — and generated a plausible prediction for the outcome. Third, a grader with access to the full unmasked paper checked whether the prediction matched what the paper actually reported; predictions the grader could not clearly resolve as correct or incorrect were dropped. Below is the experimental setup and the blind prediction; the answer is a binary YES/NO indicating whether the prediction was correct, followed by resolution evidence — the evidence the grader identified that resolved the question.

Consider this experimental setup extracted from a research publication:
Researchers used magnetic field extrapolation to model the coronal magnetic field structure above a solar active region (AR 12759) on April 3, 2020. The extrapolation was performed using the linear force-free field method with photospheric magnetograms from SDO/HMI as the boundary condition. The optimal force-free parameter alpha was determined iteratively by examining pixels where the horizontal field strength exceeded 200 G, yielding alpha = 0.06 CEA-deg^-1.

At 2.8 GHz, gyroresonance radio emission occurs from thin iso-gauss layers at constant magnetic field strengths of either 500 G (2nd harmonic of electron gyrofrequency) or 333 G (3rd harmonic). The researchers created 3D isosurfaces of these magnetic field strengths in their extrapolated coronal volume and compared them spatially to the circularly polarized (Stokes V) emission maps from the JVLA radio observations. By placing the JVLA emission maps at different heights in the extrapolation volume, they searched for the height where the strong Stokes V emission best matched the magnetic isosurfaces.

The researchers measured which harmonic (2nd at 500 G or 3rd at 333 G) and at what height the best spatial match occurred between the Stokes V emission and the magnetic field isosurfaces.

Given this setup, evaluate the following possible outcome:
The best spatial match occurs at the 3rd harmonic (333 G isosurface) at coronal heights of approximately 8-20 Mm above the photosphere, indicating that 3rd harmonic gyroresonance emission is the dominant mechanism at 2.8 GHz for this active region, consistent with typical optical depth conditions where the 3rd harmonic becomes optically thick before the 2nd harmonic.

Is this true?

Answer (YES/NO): NO